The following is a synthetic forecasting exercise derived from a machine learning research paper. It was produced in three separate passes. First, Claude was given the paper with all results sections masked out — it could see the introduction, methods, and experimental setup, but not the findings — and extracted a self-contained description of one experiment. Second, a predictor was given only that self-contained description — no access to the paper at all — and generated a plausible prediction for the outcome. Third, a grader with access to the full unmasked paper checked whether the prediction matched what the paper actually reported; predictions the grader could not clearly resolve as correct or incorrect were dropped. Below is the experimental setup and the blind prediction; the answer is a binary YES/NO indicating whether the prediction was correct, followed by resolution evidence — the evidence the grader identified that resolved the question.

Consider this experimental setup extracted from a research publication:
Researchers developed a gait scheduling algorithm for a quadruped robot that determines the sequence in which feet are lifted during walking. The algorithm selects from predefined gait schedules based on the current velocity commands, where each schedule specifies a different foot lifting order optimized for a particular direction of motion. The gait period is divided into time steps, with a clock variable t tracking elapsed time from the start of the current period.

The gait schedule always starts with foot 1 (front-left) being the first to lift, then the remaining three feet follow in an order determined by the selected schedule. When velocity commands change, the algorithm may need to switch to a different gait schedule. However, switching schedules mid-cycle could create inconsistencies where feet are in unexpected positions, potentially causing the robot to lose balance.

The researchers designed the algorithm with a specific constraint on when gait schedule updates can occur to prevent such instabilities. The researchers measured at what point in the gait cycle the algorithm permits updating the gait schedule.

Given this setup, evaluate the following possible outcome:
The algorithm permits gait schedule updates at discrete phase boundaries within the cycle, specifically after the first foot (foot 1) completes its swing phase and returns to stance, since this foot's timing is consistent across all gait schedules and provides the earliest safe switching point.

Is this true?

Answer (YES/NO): NO